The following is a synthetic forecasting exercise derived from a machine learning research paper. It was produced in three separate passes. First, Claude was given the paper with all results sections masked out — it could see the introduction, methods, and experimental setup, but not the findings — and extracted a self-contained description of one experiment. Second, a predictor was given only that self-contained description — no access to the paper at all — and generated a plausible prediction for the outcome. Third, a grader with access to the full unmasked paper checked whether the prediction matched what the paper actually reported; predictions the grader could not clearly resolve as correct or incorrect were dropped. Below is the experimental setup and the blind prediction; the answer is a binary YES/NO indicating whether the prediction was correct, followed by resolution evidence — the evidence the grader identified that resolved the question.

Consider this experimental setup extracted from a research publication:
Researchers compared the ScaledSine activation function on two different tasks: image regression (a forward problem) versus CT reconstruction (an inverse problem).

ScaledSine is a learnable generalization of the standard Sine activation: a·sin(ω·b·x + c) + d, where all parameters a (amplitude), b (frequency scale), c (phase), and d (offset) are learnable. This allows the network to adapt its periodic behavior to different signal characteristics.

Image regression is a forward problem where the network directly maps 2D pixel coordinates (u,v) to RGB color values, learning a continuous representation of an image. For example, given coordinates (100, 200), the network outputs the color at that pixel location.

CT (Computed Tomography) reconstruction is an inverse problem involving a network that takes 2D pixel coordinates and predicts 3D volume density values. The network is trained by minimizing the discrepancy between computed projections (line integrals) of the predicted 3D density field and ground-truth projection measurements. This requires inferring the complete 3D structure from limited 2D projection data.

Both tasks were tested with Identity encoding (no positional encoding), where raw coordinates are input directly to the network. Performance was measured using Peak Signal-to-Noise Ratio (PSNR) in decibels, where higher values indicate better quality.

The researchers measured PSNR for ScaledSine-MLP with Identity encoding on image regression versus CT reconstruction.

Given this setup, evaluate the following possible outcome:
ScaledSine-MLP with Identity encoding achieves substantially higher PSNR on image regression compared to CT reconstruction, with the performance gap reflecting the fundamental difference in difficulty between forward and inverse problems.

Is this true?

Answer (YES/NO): YES